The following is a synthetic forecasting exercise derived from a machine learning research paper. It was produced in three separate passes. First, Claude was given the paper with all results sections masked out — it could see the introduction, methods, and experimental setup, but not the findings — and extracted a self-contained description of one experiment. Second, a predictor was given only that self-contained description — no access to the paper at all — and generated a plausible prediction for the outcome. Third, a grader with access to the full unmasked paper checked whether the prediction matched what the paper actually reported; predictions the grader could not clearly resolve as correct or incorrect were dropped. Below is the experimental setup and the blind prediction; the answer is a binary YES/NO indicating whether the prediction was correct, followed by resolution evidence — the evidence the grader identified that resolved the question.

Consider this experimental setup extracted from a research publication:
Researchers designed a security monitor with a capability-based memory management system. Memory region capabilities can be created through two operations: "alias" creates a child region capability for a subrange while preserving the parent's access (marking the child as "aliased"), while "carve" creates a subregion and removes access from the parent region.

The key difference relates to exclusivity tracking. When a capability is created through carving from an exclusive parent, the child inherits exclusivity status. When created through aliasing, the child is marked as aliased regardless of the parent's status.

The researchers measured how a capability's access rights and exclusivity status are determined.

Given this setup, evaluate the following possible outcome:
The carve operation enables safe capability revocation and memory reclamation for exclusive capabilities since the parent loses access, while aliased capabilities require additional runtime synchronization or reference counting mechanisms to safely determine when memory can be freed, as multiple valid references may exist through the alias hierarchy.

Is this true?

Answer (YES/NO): NO